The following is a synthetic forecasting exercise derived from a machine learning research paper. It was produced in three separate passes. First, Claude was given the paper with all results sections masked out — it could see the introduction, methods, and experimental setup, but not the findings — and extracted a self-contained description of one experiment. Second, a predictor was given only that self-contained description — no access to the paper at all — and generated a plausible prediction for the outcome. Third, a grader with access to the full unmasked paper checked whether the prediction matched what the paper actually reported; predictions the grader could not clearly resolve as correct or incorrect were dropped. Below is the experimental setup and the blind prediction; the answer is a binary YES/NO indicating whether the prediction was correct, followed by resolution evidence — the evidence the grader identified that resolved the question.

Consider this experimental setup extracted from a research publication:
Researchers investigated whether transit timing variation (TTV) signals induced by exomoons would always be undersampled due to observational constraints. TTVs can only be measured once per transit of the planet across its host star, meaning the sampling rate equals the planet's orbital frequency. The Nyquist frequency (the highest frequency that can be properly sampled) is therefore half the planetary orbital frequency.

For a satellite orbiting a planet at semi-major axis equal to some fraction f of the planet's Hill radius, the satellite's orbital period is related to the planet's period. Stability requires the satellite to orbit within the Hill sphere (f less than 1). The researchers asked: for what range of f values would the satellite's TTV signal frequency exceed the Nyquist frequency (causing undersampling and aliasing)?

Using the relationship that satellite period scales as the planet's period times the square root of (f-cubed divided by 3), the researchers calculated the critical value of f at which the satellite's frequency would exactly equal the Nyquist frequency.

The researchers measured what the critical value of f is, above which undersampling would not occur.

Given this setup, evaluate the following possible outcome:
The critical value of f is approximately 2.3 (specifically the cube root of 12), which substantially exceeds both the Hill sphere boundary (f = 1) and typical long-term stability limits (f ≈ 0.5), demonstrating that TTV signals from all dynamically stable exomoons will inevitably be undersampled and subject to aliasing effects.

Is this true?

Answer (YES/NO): YES